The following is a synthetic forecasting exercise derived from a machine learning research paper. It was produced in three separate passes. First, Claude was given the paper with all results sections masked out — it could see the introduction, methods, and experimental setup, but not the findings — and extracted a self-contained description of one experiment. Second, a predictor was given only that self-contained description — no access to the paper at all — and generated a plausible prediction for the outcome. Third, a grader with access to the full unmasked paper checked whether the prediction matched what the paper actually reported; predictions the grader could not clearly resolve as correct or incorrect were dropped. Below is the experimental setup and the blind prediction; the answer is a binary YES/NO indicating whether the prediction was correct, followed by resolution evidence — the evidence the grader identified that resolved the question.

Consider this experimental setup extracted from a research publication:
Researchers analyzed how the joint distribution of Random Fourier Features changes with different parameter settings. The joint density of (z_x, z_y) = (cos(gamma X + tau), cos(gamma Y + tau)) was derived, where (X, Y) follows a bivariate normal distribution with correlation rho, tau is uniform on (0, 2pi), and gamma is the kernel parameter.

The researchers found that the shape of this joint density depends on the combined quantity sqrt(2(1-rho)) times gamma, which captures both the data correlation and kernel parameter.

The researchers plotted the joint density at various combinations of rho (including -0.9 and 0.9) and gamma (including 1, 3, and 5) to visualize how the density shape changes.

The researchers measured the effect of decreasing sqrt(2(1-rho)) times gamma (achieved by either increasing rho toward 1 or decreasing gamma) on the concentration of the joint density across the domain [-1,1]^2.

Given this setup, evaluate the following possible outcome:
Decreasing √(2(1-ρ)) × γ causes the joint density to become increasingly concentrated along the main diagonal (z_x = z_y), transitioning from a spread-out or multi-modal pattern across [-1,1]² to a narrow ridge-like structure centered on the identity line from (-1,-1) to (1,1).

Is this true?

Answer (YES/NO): NO